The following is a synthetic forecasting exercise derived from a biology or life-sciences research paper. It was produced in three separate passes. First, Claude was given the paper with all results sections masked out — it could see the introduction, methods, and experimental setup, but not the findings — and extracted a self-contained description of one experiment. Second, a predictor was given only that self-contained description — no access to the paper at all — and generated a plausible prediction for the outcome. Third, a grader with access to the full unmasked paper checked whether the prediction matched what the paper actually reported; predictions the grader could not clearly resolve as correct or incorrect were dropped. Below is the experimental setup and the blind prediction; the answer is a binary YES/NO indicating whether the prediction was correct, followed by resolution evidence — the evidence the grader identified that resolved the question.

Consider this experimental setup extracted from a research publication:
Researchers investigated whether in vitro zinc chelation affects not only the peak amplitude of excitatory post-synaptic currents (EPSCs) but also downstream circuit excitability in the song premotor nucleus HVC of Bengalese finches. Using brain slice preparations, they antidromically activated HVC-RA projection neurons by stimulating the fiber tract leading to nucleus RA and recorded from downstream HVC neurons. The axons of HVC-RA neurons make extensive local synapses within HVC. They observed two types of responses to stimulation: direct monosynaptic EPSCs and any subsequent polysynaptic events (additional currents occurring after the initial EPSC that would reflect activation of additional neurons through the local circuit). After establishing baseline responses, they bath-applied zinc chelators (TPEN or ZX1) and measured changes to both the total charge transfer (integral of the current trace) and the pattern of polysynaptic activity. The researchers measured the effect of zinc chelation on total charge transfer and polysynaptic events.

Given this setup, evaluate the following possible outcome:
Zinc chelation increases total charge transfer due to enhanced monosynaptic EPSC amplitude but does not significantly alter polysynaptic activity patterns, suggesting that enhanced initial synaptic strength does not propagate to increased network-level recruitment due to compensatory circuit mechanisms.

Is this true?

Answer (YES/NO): NO